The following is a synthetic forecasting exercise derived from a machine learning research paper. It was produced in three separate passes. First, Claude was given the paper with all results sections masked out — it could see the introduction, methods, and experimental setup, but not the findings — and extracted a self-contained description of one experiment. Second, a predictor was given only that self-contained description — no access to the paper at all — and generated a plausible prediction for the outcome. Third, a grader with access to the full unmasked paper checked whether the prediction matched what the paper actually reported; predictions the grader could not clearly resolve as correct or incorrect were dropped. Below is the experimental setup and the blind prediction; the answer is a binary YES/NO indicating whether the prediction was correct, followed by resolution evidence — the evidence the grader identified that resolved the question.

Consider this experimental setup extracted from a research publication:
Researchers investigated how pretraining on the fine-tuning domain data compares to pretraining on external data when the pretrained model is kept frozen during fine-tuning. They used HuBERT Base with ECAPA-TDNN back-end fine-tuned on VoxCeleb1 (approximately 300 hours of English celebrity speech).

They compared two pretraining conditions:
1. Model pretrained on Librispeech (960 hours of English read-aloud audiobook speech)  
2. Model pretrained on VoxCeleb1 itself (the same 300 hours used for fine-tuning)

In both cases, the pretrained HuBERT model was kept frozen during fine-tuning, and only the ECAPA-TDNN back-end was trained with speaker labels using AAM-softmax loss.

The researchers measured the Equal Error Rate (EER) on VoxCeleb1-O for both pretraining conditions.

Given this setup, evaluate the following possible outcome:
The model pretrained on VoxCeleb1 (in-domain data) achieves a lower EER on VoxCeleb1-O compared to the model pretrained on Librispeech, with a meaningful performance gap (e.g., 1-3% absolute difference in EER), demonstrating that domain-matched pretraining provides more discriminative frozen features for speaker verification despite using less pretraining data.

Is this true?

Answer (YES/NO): NO